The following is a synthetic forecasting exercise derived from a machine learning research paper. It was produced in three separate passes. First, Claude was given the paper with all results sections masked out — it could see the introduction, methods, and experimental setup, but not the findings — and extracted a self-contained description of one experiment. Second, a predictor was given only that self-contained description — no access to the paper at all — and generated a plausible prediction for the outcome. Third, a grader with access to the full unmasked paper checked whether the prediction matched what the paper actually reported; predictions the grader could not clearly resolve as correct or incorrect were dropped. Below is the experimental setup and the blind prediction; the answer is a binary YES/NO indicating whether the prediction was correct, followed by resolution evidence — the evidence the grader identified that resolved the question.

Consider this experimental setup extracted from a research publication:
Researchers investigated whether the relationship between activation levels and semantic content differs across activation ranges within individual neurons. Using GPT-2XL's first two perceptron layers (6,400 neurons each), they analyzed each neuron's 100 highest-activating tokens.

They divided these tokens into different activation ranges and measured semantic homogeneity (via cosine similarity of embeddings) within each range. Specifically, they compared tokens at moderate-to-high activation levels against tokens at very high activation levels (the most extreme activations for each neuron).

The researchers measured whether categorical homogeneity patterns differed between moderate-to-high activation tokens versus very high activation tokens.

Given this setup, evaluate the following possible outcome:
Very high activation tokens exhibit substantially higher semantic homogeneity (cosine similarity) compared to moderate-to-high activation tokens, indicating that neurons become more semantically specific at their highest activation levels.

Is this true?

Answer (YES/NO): NO